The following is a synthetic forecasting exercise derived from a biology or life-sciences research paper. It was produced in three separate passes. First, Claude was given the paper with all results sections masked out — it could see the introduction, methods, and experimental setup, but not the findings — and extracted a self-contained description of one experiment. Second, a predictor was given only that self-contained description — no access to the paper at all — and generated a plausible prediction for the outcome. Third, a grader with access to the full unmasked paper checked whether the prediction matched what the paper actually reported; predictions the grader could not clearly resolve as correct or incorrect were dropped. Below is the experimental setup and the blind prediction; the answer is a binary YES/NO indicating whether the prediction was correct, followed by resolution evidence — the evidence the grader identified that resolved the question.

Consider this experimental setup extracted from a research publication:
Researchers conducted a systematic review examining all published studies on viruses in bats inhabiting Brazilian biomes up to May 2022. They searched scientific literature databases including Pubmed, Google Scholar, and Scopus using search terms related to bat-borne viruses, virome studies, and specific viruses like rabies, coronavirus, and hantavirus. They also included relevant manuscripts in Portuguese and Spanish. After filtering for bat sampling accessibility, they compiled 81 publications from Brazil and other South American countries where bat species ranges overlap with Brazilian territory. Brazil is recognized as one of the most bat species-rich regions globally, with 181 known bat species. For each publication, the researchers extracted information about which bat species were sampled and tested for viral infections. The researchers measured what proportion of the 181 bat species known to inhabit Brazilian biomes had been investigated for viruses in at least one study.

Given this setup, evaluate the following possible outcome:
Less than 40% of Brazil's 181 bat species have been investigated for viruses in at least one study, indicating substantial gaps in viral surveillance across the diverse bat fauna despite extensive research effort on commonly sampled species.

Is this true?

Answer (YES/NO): NO